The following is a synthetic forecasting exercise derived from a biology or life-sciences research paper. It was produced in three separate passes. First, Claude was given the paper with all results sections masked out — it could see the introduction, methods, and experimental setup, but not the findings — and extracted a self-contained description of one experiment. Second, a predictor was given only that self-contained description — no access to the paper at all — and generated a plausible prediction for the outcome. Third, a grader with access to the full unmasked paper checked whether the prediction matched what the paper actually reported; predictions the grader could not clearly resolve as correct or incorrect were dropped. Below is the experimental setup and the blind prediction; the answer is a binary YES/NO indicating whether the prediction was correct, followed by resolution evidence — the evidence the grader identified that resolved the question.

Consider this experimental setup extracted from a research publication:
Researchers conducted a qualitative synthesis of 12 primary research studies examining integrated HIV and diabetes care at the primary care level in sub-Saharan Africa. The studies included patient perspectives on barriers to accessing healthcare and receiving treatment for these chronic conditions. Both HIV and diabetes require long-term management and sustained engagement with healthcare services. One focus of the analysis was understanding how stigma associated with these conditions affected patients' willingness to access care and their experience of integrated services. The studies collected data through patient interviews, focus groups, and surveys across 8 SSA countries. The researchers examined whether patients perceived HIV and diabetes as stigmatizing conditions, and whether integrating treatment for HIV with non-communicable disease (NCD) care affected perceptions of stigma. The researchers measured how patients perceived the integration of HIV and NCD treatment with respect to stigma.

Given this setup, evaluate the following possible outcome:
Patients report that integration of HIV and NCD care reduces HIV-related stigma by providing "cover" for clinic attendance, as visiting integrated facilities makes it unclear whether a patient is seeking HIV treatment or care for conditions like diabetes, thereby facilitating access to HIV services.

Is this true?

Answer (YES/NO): NO